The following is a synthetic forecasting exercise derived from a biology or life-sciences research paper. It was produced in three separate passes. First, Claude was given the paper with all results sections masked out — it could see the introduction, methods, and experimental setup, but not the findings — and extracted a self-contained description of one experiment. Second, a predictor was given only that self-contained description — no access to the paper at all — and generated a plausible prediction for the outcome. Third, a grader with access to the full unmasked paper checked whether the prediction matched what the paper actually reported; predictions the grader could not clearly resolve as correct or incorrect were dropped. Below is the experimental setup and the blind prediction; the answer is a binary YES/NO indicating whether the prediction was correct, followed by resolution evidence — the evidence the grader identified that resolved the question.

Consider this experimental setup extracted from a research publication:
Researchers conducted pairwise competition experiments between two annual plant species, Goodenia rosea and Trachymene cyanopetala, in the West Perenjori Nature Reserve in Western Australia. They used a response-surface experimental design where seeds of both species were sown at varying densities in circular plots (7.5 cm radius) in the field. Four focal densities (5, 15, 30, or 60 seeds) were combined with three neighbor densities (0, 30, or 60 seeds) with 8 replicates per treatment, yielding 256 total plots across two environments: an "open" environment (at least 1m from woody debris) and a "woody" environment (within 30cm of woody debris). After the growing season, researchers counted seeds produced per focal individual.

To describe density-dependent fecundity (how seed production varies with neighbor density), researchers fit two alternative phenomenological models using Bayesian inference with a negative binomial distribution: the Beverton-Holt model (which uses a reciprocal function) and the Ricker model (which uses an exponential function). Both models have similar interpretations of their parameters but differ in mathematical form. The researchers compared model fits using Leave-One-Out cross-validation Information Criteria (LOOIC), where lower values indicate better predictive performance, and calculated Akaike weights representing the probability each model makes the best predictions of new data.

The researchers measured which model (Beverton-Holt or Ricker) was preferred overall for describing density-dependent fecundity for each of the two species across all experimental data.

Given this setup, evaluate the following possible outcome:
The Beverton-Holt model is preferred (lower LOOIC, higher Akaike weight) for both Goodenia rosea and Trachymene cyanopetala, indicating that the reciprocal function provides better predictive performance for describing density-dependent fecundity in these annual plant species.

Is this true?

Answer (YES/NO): NO